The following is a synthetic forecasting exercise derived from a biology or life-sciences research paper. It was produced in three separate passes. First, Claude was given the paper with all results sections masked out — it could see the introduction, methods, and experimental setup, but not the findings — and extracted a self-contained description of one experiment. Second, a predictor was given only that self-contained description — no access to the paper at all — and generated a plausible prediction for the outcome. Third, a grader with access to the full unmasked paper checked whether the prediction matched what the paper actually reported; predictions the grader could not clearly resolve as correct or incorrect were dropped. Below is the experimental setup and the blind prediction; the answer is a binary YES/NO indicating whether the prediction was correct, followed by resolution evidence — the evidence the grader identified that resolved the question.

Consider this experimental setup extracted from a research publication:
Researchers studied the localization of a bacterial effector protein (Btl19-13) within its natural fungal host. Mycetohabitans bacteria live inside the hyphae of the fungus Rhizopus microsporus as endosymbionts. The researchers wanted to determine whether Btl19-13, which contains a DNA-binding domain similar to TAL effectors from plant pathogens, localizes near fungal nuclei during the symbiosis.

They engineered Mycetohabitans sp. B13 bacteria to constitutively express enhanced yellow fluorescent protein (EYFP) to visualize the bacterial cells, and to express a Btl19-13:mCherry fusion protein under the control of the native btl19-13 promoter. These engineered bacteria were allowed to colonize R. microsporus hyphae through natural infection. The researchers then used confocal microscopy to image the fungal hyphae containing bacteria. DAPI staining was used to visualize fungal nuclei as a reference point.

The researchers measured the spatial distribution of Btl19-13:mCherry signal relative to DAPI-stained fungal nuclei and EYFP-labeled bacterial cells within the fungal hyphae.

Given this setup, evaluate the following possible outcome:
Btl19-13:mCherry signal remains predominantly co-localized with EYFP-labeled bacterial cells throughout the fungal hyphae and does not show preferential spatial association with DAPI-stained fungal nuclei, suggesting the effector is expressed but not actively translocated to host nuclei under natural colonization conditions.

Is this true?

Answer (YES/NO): YES